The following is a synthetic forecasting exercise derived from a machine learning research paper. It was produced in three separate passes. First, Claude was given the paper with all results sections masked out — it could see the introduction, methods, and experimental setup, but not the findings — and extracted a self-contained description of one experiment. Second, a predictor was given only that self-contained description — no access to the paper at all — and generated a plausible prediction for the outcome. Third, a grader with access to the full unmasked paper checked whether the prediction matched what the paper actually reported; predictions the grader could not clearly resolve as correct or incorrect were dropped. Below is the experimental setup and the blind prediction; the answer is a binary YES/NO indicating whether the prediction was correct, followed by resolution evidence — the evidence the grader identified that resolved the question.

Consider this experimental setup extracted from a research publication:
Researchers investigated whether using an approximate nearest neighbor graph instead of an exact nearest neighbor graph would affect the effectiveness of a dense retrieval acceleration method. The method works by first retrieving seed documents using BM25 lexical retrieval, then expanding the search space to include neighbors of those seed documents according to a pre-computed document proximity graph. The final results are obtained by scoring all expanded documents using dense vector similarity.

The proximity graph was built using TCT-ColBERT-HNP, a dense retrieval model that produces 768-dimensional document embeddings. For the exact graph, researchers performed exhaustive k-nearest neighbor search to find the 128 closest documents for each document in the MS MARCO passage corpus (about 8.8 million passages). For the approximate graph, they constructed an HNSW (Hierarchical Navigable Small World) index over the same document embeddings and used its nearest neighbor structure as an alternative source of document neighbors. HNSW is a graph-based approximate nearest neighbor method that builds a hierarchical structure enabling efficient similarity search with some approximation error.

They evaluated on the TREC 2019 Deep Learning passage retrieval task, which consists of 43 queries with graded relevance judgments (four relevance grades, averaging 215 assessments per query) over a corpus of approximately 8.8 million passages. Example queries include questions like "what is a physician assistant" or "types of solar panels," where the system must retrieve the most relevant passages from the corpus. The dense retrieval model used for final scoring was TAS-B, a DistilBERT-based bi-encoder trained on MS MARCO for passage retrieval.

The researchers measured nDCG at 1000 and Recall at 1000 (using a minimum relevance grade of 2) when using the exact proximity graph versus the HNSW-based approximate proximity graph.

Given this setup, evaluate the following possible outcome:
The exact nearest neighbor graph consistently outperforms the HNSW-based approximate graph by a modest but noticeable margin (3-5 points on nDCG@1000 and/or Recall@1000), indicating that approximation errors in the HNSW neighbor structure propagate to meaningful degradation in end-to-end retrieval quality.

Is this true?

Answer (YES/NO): NO